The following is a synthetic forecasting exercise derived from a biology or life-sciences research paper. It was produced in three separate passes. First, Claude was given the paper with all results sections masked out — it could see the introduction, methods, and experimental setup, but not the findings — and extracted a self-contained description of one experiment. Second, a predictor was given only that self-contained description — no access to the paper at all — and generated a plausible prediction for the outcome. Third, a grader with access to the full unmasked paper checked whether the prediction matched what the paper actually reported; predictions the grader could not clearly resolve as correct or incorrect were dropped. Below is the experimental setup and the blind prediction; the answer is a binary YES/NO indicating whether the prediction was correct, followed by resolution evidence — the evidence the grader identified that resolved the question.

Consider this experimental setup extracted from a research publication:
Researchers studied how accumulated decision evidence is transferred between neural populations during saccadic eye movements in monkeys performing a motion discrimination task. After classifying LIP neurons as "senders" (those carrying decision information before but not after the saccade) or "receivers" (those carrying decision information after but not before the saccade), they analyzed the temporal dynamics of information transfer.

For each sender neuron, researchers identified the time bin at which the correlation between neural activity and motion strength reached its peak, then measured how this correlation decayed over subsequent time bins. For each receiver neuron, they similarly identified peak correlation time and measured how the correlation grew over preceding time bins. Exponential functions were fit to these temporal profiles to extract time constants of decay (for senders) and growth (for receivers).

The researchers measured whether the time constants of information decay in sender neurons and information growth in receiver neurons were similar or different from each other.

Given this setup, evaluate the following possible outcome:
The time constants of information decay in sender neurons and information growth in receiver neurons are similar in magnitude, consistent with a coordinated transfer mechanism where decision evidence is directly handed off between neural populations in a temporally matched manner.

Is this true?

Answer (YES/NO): YES